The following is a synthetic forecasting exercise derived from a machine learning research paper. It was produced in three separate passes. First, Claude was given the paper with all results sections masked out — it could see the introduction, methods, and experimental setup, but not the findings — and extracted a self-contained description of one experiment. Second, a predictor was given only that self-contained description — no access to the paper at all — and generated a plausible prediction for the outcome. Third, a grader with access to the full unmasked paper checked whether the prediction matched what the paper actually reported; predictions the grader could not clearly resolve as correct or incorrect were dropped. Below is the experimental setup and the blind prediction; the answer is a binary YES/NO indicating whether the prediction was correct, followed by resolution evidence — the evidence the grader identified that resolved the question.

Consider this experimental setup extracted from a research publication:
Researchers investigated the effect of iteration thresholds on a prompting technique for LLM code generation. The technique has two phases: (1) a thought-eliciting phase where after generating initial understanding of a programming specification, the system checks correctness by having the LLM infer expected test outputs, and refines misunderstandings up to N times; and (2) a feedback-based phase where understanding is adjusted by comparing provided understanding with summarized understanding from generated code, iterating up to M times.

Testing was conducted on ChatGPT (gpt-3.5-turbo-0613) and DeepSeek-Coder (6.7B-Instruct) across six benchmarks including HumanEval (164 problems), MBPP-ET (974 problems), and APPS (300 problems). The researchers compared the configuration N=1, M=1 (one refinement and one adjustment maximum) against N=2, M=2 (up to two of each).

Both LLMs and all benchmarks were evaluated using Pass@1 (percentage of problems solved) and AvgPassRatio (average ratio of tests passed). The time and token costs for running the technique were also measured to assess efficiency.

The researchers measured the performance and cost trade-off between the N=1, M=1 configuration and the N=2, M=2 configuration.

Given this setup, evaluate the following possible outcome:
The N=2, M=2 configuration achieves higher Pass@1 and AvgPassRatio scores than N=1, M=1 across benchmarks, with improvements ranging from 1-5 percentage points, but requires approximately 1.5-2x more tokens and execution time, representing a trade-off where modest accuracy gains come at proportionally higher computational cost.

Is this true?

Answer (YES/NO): NO